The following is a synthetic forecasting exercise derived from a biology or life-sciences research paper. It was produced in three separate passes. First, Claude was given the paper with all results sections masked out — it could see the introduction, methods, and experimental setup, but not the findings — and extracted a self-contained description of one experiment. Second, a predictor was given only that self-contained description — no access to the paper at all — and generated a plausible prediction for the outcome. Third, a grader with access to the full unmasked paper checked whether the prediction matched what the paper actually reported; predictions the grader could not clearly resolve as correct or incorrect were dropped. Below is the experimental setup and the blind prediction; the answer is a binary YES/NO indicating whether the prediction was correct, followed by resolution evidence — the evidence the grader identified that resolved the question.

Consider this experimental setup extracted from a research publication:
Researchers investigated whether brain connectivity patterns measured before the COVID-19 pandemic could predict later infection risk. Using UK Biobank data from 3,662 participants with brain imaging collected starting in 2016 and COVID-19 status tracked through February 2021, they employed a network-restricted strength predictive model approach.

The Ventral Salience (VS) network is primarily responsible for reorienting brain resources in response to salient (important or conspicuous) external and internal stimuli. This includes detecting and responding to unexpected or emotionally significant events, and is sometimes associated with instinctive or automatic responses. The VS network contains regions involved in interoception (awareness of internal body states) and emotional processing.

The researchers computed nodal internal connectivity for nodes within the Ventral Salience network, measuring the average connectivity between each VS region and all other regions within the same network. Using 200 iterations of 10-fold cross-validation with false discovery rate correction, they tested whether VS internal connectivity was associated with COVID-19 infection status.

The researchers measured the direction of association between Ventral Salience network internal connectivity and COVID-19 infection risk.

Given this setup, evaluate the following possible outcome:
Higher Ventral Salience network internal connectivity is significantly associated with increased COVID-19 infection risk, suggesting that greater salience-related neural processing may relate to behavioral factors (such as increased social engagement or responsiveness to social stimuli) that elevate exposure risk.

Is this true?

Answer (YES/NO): YES